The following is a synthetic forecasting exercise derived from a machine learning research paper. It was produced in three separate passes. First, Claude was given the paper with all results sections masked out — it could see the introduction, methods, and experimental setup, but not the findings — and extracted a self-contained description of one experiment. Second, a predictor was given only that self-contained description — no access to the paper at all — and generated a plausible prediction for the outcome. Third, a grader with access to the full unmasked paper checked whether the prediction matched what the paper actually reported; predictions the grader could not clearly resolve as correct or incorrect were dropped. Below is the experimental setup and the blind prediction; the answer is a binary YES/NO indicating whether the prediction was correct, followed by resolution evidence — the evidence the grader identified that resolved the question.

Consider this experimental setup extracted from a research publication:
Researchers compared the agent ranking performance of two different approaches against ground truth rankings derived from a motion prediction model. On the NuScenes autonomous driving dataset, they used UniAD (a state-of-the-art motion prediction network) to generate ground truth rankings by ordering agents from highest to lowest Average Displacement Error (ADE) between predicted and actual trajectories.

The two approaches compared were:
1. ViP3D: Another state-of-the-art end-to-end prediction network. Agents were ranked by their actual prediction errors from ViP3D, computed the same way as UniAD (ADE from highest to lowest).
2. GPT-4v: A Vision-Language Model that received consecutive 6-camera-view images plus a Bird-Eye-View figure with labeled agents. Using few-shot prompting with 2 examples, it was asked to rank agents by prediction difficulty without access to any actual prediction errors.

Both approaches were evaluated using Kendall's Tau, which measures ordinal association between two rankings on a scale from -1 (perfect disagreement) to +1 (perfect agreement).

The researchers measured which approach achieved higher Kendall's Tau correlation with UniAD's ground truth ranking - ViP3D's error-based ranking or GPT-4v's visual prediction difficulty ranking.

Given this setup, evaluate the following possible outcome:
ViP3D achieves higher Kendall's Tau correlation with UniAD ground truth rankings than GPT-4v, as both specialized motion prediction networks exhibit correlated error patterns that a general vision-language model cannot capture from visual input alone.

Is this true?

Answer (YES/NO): NO